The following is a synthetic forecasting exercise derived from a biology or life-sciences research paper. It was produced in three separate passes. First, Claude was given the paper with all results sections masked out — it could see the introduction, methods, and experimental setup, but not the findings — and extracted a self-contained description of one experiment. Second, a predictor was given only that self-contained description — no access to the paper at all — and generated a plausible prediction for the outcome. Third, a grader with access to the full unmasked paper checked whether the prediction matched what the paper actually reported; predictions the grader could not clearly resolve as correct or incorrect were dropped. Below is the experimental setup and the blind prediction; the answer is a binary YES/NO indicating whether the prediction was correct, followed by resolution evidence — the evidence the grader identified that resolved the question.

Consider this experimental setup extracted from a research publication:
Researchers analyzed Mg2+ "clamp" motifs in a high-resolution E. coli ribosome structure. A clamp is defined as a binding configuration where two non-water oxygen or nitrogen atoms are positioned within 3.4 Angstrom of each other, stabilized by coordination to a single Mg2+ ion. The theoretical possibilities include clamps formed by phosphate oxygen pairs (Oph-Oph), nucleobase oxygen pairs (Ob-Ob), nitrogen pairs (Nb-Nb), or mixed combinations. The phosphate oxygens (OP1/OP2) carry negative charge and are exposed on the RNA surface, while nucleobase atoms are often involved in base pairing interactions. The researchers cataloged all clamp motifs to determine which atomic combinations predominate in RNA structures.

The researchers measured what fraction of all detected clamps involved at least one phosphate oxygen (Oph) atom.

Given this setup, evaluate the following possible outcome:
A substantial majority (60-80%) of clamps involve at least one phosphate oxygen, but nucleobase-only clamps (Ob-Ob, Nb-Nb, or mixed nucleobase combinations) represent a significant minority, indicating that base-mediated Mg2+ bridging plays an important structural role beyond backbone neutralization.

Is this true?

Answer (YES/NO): NO